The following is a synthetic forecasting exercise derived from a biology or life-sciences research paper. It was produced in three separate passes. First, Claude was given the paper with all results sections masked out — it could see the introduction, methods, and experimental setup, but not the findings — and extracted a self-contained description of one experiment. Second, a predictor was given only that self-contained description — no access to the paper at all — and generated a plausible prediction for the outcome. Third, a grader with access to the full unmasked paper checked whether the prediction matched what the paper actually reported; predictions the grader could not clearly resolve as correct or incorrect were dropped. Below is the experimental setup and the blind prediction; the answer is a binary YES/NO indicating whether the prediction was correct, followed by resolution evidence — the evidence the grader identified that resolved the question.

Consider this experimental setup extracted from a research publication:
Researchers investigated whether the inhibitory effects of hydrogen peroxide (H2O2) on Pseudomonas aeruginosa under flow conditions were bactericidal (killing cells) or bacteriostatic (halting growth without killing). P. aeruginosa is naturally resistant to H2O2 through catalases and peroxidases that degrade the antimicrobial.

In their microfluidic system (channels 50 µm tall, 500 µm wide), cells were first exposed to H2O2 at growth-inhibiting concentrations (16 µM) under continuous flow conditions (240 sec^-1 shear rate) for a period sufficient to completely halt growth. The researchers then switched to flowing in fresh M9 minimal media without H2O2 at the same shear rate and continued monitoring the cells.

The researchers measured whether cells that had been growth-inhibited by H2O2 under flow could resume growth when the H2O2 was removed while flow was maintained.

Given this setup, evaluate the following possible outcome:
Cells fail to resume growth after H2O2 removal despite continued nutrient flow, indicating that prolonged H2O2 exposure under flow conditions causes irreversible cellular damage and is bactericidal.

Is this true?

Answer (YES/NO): NO